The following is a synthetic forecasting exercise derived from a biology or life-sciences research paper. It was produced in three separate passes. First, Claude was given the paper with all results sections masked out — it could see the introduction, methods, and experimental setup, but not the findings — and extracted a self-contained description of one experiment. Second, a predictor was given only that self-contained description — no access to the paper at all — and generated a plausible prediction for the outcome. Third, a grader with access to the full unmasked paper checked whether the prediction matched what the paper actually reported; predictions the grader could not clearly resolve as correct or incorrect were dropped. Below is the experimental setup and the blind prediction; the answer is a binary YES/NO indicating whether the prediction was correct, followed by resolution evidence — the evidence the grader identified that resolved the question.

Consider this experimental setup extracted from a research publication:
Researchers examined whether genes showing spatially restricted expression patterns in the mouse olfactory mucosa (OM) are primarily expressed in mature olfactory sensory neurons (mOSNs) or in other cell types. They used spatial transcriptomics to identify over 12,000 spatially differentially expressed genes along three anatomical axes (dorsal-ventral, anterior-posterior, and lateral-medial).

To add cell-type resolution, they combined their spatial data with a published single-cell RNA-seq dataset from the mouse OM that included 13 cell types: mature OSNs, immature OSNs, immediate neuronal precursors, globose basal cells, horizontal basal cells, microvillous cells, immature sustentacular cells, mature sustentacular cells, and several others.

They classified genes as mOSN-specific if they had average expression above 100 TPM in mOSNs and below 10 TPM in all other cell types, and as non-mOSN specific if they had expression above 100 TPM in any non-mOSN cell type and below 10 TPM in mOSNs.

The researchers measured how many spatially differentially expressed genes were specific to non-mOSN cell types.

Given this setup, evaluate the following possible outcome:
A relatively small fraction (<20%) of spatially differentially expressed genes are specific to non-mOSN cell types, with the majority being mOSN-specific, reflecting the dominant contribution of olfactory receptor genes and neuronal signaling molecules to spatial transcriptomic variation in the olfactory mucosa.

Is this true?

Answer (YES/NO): YES